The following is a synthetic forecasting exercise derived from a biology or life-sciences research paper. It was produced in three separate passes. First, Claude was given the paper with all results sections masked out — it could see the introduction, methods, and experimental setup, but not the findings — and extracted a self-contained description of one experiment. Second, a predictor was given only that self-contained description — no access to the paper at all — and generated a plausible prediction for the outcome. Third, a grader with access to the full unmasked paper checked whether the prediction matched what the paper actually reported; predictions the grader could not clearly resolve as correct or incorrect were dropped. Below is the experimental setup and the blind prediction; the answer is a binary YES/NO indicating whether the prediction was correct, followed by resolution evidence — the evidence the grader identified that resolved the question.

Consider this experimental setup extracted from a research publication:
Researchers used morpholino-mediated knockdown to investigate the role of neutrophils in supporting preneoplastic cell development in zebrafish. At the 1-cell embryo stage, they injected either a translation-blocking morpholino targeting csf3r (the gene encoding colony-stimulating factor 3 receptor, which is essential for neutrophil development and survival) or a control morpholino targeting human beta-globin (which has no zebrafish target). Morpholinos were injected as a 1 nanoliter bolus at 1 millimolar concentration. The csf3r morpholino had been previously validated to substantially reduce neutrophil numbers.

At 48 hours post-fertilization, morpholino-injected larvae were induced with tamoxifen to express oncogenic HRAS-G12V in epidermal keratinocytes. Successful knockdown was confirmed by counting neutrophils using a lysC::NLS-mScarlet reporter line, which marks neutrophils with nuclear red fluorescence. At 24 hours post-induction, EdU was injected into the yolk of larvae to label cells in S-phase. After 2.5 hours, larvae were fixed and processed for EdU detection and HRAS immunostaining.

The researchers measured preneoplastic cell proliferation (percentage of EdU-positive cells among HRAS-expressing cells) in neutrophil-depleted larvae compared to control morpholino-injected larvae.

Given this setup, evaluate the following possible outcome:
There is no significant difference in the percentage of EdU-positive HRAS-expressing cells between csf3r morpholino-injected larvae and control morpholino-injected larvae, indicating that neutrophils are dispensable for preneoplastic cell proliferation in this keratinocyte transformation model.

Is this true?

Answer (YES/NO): NO